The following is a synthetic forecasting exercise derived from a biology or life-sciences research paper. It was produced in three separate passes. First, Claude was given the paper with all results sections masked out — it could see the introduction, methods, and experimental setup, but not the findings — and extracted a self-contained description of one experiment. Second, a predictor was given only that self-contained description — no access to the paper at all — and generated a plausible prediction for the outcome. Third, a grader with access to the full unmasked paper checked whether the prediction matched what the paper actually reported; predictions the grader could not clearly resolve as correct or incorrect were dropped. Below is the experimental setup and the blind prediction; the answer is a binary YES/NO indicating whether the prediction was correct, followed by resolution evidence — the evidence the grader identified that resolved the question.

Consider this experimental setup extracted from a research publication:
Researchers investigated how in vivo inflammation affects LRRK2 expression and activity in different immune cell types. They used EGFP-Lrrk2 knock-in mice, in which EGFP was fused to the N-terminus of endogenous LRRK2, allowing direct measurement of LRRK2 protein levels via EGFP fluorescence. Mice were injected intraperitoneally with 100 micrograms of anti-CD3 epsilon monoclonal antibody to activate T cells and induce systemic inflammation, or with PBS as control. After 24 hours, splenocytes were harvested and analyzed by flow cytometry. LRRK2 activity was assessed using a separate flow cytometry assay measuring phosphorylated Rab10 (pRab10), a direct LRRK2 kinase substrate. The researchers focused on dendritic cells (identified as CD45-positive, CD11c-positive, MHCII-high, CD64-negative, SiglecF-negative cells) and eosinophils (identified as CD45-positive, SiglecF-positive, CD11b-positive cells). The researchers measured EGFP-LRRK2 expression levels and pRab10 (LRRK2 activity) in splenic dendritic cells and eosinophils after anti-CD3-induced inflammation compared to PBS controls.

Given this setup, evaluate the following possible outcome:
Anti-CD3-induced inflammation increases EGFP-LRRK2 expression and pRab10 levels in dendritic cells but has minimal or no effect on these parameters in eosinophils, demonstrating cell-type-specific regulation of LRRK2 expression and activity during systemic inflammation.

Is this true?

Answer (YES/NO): NO